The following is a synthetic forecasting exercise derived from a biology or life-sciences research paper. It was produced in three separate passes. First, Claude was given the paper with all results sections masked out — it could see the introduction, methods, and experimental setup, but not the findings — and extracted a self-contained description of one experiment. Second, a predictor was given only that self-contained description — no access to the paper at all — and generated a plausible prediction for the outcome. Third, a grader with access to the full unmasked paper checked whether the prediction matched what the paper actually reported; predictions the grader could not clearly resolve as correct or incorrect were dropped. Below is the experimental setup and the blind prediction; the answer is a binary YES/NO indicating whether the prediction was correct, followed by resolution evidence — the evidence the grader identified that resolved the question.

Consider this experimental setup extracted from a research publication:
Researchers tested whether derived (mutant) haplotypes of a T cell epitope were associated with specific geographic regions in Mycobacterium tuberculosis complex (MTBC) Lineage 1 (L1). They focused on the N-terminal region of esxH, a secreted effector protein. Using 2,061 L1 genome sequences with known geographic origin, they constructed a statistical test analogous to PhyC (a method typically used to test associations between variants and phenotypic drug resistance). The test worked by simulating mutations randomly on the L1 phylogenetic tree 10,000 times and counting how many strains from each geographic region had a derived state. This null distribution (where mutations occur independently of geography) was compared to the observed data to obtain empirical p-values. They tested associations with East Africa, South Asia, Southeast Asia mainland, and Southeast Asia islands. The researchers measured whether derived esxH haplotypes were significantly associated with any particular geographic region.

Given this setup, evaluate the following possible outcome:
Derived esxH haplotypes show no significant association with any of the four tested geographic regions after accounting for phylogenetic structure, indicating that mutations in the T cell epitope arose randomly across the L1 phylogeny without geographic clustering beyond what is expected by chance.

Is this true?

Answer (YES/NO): NO